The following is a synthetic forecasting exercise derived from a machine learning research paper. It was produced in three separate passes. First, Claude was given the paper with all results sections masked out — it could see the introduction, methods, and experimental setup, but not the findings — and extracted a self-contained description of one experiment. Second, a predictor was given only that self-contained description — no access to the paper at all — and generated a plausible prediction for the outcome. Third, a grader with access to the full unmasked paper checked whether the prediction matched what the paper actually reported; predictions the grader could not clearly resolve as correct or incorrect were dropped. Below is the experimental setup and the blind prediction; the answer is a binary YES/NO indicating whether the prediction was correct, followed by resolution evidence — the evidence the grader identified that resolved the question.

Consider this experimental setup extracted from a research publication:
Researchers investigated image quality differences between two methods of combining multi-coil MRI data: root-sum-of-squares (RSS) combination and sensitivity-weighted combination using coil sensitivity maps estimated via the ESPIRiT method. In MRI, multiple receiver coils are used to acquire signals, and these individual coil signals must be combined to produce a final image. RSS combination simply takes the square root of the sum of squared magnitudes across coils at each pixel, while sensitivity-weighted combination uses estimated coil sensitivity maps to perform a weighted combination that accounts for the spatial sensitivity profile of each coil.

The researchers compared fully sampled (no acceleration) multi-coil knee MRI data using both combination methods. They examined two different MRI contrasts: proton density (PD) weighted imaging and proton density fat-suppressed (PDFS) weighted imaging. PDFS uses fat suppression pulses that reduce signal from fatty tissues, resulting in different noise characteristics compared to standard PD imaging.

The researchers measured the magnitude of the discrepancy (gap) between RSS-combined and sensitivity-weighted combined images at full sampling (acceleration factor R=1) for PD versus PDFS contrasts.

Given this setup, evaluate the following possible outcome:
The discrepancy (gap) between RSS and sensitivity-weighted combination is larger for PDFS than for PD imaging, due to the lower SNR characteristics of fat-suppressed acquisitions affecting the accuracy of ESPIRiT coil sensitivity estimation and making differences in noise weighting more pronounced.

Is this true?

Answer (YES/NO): YES